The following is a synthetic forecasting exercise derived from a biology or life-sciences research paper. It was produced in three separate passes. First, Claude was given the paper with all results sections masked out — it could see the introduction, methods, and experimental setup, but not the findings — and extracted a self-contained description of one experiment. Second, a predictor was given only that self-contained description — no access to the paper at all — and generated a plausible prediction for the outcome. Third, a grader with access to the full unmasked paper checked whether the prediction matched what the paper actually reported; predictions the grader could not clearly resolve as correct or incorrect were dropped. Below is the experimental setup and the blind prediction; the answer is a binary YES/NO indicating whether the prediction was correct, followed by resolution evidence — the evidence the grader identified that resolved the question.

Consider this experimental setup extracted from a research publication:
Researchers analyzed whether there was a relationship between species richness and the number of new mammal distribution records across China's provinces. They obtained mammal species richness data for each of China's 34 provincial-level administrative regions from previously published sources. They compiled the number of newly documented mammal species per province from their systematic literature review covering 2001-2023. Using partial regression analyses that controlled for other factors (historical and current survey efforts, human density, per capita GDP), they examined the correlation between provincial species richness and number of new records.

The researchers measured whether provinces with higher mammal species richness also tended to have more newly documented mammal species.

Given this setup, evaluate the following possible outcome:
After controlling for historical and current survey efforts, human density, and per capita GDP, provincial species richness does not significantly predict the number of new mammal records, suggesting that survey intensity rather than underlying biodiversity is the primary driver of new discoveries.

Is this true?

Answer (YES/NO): NO